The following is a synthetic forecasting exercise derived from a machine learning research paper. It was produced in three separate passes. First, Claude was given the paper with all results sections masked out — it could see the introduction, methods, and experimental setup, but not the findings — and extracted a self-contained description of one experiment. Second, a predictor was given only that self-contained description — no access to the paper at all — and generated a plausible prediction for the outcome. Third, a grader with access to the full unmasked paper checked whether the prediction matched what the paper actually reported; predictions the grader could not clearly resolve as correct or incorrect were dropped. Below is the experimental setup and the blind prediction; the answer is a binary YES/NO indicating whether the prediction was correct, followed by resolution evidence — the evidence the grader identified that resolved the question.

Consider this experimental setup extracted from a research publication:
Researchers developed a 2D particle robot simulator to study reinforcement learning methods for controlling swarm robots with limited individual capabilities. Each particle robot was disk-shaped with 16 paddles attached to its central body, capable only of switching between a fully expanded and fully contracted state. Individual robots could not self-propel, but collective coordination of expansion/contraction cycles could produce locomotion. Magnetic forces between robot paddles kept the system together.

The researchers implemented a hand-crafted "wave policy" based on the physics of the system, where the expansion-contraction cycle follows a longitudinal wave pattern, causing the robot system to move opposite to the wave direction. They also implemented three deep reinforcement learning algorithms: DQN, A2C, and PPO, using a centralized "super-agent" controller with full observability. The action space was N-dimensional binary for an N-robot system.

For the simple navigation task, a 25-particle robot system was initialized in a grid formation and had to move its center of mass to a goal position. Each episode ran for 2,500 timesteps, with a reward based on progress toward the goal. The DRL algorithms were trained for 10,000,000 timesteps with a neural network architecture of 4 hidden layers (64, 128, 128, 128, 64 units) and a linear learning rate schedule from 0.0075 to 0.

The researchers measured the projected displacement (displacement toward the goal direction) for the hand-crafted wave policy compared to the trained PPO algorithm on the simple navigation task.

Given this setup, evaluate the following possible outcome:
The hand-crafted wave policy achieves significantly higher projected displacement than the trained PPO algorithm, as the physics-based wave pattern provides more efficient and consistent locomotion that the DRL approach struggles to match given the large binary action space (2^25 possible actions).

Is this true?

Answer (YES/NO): YES